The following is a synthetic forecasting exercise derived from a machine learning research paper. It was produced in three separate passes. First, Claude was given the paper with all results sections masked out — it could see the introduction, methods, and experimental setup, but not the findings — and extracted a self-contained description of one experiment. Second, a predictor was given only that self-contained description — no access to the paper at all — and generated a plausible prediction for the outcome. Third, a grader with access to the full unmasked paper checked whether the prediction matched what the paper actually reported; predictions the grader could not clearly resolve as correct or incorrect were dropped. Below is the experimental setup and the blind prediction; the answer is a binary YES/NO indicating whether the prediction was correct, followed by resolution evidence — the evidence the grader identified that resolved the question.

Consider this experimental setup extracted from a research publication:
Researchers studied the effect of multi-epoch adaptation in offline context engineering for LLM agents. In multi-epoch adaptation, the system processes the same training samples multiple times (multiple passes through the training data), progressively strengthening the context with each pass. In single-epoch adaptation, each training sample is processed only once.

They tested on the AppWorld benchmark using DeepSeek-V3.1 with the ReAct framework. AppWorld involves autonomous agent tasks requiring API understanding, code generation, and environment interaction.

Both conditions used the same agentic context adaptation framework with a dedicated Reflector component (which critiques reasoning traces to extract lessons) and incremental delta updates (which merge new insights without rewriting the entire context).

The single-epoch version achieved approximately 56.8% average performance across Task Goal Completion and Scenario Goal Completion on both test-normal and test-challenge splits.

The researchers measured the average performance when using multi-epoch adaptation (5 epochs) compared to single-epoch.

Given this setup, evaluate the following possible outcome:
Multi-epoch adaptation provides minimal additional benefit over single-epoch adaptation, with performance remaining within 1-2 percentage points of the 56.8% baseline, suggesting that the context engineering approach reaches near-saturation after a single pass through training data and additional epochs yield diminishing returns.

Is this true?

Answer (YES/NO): NO